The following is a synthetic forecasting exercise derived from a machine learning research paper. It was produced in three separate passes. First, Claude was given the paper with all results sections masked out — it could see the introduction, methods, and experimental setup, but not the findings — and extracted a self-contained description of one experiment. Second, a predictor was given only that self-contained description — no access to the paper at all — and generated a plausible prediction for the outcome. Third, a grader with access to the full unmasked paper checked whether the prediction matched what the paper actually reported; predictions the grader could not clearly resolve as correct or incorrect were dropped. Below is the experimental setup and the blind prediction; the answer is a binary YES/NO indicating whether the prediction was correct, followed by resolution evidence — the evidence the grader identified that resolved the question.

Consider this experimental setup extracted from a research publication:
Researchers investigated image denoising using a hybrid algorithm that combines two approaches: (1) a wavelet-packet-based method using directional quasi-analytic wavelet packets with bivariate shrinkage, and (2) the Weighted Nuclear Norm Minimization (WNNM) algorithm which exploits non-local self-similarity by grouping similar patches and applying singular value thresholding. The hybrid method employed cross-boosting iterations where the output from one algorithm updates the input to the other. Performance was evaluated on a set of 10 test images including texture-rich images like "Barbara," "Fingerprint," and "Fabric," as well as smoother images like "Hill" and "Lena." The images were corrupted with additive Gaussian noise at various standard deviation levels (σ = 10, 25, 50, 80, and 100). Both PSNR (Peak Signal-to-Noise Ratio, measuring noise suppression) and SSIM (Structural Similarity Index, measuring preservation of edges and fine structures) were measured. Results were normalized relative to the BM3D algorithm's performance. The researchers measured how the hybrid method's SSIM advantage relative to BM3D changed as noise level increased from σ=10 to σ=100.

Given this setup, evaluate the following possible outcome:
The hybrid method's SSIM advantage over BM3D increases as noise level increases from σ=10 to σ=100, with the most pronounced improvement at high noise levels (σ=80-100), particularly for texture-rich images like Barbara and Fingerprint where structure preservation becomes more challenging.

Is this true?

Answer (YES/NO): YES